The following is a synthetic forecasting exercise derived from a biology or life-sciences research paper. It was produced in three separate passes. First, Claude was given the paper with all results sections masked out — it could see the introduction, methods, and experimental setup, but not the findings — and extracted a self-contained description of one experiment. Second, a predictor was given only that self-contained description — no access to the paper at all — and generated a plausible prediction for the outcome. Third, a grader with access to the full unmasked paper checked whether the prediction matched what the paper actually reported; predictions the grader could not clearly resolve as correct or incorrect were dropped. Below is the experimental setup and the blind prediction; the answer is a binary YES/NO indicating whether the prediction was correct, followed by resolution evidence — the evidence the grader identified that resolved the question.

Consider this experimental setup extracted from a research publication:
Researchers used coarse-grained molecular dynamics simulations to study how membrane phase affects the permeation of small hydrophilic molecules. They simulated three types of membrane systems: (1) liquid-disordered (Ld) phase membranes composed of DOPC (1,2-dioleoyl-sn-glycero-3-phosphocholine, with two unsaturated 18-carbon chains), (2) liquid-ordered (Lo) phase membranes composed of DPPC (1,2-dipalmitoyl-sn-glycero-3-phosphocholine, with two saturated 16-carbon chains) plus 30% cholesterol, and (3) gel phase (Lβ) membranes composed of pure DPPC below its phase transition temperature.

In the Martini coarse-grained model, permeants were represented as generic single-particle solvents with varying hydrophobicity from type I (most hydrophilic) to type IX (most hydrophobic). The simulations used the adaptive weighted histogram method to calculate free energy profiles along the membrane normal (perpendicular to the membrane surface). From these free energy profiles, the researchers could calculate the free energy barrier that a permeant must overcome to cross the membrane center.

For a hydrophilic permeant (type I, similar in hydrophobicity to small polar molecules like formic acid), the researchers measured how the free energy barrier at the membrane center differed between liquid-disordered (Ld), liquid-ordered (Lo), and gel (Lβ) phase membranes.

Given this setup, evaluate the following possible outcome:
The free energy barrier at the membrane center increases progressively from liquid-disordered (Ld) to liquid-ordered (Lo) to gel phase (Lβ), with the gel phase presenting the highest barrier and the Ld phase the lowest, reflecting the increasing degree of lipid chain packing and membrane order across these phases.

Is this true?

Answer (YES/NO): YES